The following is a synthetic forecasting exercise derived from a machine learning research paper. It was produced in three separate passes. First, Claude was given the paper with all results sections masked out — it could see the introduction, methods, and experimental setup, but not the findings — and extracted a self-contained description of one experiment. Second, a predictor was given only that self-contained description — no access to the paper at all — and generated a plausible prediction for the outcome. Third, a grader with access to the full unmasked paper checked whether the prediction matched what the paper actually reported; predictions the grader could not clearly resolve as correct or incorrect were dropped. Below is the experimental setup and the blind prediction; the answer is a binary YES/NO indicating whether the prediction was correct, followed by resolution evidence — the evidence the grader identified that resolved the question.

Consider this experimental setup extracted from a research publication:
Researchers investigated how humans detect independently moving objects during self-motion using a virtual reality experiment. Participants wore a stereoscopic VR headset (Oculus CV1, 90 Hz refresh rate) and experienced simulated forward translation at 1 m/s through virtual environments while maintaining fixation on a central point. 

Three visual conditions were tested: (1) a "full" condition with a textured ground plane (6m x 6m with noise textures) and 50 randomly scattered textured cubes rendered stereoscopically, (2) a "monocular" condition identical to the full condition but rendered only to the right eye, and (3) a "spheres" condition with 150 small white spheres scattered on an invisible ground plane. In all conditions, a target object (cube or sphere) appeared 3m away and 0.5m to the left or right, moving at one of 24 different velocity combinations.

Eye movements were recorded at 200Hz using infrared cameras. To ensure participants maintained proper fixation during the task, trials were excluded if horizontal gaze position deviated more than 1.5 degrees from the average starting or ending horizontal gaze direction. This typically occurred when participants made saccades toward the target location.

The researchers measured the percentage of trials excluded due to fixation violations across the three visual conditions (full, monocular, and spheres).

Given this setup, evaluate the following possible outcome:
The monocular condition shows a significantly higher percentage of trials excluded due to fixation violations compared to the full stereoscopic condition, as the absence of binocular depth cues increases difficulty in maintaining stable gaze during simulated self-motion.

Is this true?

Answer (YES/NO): NO